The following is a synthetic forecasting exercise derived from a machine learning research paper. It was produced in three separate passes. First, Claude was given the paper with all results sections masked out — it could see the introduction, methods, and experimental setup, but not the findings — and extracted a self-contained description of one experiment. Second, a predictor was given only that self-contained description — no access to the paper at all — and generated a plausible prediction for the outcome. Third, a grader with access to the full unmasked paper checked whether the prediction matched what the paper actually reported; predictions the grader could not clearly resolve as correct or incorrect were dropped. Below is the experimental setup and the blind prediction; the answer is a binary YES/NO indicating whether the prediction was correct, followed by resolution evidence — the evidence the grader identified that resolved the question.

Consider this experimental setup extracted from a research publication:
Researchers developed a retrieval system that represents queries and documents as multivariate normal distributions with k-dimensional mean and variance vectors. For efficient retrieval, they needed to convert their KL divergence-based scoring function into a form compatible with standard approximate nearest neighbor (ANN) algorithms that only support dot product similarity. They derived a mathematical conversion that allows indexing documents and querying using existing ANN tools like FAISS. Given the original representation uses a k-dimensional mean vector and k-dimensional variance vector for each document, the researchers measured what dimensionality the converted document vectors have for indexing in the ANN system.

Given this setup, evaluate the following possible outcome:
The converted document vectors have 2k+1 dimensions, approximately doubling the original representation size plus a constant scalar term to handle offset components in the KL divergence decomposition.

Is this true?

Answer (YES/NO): NO